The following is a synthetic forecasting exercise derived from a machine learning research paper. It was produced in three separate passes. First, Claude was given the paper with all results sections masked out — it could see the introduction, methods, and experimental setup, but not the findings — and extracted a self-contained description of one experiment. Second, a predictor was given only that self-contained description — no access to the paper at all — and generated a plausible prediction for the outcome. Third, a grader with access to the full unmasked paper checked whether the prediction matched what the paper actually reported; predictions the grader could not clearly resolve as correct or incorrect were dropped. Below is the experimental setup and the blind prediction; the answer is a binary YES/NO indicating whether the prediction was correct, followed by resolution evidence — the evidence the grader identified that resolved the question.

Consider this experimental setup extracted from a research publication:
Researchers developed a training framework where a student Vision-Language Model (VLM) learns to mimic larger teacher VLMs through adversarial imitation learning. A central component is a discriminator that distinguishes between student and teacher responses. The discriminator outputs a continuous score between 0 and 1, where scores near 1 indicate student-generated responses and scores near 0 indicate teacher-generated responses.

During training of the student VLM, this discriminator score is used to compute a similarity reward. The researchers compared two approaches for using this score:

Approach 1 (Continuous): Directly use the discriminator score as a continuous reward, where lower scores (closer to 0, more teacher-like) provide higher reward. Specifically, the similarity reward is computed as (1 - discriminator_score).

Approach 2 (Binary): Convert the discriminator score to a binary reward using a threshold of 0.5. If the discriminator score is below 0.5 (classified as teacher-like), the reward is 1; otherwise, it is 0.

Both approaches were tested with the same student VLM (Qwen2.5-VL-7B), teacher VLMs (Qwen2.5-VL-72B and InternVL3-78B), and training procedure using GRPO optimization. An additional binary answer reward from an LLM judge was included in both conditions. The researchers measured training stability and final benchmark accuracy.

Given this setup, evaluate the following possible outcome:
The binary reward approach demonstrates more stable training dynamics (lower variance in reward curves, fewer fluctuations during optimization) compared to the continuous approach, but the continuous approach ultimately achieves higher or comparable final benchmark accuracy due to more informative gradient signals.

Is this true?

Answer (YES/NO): NO